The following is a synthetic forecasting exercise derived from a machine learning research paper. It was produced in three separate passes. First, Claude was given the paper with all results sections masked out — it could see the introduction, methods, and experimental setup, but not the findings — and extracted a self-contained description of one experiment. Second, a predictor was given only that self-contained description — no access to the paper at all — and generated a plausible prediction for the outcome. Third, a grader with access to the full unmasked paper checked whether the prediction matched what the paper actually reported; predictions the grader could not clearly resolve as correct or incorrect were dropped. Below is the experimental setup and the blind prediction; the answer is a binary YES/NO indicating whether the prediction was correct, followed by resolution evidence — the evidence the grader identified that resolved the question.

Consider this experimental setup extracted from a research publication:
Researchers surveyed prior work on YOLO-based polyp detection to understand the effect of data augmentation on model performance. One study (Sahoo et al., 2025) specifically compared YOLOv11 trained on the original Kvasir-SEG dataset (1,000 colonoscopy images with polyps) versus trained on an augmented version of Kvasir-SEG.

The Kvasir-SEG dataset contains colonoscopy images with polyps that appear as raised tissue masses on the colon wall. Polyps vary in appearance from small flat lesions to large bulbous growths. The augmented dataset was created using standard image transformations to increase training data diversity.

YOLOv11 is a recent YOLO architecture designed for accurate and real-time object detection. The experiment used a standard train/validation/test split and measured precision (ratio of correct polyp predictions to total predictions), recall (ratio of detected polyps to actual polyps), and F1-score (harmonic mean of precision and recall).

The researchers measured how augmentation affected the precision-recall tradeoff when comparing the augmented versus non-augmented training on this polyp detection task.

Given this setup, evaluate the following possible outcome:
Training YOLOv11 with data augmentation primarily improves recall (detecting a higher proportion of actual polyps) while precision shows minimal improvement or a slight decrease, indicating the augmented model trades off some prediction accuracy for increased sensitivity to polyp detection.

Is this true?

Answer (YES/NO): YES